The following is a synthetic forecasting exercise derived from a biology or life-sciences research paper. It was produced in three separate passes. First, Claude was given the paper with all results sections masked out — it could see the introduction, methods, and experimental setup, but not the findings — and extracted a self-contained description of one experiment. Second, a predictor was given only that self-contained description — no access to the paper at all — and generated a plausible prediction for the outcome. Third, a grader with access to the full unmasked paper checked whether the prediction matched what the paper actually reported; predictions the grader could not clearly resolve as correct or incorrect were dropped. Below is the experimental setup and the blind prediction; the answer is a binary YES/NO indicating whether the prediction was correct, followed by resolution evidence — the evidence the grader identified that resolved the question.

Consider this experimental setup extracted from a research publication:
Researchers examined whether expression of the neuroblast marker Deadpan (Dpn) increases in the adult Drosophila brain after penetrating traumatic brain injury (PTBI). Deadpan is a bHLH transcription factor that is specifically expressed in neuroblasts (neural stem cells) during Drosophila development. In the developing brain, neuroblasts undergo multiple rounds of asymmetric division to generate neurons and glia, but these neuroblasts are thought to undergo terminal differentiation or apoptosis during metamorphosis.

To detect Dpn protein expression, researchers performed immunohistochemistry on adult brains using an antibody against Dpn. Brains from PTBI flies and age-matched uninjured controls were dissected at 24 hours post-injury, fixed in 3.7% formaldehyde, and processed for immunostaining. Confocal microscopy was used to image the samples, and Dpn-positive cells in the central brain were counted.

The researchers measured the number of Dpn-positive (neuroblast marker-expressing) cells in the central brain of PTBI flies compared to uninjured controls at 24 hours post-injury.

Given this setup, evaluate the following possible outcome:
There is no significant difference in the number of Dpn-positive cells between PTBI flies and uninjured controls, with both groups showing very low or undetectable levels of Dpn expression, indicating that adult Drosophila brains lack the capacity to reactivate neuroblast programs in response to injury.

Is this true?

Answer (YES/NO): NO